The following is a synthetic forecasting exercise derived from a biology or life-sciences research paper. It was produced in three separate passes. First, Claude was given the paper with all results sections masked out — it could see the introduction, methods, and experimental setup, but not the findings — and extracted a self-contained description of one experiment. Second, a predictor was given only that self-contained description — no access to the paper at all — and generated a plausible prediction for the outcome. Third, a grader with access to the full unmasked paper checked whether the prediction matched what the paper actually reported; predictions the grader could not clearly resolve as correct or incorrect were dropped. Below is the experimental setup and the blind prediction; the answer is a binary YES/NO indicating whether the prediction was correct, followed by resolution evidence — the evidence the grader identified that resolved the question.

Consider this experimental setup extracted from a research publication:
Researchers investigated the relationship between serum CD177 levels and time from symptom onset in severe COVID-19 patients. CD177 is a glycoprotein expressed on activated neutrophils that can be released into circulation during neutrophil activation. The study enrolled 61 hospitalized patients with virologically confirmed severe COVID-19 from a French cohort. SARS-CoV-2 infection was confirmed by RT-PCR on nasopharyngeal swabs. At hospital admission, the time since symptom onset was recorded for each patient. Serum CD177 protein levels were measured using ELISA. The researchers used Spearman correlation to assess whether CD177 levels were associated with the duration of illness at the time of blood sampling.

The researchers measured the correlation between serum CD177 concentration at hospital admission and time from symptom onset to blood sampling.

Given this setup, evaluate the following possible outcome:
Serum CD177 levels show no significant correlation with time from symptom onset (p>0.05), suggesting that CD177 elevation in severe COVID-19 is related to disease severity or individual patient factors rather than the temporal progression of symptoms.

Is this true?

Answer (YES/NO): NO